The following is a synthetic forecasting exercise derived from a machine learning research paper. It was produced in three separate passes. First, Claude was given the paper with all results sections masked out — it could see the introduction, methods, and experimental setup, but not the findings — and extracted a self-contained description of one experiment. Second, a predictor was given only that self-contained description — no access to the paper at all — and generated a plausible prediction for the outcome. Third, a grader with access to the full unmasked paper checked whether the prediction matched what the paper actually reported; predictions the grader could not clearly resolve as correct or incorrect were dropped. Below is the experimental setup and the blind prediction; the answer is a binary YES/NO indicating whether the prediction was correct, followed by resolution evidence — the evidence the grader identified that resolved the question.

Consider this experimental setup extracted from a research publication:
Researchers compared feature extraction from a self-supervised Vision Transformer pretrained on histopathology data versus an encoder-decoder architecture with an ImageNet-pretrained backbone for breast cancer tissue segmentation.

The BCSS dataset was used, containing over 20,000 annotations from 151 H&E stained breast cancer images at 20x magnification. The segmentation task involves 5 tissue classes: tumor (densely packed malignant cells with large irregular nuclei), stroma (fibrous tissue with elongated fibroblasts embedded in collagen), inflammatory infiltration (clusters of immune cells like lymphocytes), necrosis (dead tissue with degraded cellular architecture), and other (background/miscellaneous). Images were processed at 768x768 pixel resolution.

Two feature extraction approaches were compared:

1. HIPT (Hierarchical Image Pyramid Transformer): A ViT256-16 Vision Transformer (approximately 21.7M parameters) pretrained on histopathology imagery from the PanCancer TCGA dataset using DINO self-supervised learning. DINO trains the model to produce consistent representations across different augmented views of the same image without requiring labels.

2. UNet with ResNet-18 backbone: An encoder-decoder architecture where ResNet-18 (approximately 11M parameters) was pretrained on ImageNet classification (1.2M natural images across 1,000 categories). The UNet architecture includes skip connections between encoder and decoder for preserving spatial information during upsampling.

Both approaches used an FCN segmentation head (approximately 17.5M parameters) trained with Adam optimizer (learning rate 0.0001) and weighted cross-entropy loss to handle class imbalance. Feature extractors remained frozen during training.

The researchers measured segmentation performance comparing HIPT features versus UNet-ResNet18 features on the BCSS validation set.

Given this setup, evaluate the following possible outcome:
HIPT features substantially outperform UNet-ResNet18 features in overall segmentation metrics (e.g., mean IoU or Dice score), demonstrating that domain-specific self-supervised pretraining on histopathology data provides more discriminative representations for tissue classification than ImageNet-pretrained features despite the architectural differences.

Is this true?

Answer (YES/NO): NO